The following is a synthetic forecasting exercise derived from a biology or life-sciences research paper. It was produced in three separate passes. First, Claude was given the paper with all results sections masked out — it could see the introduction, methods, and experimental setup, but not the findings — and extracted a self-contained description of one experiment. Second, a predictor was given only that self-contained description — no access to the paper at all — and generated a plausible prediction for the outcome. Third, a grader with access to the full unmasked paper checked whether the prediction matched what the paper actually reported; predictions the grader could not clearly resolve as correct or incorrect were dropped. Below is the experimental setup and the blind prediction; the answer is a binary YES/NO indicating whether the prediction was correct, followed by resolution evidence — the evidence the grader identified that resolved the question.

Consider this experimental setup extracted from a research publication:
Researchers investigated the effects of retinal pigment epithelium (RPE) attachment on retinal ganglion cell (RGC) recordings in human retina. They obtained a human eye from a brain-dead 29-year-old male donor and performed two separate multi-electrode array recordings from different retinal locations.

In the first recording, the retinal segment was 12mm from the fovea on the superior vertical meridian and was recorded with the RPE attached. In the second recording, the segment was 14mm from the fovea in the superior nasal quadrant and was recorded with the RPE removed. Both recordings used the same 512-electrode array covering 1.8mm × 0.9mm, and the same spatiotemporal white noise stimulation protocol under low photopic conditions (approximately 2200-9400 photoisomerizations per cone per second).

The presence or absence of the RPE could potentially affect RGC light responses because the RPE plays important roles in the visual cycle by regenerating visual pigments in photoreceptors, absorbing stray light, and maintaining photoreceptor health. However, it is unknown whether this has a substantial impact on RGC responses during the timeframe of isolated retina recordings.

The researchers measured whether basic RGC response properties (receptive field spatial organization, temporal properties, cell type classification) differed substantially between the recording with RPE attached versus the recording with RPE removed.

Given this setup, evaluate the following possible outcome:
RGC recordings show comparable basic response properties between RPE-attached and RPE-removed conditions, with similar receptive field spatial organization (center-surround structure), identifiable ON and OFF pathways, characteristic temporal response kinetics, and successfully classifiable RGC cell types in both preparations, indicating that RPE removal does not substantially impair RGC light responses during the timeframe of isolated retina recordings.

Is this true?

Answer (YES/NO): YES